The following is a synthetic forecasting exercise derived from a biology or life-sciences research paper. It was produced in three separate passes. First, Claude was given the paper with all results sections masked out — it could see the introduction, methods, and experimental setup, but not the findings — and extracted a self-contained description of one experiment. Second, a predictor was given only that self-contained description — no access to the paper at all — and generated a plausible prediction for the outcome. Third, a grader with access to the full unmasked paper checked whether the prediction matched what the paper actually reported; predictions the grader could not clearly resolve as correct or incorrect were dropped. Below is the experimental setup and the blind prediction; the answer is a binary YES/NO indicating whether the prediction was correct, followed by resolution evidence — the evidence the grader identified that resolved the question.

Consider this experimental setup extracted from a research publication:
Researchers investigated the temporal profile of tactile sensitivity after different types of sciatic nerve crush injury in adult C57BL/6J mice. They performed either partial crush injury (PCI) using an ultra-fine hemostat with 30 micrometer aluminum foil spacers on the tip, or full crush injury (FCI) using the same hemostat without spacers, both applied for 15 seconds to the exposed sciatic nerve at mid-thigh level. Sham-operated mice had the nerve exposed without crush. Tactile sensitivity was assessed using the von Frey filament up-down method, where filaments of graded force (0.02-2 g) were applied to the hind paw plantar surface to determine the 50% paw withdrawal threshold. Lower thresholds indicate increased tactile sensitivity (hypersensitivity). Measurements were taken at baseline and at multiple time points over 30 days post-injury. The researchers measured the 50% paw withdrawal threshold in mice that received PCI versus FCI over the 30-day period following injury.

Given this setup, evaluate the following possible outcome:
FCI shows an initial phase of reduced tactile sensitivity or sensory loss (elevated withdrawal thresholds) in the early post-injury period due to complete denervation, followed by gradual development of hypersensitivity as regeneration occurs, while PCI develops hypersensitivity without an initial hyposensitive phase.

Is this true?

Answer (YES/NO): NO